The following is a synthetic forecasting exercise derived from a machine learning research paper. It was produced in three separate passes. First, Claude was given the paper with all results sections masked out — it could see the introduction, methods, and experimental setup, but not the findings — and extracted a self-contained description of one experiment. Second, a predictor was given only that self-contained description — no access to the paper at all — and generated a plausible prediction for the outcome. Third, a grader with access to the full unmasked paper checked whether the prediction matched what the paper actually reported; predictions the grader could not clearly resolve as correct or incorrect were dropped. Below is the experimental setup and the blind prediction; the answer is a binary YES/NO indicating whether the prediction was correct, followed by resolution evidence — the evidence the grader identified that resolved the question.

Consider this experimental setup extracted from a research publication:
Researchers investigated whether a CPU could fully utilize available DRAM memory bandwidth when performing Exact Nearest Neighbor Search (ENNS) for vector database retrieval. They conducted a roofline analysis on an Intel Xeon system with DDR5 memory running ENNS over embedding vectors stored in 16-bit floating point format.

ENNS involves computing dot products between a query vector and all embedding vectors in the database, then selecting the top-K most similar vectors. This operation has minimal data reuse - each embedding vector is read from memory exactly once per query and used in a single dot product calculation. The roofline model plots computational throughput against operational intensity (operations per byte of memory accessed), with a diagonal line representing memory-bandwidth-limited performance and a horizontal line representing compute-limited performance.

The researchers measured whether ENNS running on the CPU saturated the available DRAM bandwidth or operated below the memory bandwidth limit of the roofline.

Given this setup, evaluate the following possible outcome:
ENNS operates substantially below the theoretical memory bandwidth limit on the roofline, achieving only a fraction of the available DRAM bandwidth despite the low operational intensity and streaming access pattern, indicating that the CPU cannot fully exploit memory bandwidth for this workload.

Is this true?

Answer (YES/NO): YES